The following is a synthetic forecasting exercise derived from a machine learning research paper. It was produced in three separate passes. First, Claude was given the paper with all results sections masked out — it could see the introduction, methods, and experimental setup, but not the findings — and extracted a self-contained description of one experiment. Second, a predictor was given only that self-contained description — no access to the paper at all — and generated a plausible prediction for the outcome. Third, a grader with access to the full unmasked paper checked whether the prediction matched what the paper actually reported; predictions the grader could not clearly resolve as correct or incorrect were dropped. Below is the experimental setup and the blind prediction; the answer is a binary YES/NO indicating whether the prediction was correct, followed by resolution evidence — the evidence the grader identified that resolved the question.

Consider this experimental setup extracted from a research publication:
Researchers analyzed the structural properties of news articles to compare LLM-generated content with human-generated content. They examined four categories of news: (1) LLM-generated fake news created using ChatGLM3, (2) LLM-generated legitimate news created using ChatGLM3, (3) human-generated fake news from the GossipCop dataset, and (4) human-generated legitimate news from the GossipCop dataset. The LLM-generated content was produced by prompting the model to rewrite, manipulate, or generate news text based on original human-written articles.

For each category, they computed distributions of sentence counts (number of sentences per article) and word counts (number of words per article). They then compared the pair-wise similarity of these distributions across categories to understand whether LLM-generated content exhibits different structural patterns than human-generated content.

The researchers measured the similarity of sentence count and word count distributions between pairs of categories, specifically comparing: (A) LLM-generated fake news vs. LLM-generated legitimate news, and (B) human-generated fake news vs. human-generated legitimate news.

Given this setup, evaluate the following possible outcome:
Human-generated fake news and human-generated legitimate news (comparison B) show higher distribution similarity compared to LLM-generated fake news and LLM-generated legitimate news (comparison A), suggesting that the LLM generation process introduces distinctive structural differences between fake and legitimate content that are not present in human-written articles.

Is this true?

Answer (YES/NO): NO